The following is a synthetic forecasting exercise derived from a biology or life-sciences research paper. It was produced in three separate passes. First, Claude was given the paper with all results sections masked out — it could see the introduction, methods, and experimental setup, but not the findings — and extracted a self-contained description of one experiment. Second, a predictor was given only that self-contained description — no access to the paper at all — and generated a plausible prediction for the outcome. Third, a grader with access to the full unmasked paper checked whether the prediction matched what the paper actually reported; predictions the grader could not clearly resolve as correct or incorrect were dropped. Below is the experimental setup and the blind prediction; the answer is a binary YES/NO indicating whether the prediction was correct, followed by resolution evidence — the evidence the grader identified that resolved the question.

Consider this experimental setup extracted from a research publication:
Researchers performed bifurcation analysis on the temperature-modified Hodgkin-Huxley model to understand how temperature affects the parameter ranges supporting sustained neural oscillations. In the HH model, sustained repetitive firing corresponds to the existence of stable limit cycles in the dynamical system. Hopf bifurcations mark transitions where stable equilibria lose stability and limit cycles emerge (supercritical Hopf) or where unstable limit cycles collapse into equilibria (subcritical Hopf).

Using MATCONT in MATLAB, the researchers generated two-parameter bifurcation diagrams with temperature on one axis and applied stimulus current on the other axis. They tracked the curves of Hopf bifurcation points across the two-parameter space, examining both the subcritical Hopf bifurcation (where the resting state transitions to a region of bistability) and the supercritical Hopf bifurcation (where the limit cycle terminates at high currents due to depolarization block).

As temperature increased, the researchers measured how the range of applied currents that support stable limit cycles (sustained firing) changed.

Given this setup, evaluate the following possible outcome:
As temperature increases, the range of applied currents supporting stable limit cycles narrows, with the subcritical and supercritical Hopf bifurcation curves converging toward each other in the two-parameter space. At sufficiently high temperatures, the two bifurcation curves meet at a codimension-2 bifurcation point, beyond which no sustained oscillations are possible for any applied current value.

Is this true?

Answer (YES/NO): YES